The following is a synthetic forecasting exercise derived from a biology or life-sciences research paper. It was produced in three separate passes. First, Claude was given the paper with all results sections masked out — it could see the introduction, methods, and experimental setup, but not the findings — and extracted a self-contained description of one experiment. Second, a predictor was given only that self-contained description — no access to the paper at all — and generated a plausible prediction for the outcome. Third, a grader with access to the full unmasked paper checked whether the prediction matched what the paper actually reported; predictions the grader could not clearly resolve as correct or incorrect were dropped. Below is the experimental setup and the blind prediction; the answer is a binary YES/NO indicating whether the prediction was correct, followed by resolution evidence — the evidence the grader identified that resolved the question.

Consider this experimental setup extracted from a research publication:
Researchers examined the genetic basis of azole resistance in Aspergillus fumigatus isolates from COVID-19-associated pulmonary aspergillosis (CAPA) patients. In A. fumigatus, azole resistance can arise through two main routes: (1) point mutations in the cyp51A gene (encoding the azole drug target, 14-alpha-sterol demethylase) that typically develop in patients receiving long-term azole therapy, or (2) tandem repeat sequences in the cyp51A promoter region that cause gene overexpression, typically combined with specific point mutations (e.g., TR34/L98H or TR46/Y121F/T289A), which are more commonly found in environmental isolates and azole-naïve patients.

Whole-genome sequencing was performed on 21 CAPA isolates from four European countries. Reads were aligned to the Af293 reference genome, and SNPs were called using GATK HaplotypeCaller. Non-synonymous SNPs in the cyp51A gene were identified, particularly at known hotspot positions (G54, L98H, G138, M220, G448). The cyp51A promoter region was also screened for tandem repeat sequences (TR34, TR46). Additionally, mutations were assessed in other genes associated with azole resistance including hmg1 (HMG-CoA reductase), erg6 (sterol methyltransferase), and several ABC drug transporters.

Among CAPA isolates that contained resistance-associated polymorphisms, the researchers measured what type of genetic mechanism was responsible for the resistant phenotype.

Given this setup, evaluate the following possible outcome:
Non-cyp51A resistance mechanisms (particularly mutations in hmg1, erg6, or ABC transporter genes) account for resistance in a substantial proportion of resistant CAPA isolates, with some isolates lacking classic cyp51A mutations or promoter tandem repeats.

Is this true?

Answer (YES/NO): NO